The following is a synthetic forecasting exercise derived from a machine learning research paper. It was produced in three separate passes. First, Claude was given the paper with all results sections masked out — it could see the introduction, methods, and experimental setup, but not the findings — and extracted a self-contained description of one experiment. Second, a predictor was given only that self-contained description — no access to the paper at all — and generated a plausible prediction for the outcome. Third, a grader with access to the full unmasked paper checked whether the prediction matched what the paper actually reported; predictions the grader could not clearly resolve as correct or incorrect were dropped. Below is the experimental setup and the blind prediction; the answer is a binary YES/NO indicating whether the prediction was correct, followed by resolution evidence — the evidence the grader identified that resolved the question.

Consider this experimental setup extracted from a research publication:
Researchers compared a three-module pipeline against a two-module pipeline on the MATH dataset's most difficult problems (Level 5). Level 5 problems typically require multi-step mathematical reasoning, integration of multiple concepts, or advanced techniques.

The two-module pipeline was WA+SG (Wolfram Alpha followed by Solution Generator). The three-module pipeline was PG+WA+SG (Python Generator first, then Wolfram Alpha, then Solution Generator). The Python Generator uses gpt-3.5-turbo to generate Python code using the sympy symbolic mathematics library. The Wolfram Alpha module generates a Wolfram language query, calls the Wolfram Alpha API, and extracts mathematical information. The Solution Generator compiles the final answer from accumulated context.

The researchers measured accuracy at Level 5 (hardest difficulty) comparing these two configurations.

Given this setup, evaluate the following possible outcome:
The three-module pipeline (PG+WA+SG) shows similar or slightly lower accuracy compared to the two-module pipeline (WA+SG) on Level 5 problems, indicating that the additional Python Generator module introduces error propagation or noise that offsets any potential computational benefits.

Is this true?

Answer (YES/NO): NO